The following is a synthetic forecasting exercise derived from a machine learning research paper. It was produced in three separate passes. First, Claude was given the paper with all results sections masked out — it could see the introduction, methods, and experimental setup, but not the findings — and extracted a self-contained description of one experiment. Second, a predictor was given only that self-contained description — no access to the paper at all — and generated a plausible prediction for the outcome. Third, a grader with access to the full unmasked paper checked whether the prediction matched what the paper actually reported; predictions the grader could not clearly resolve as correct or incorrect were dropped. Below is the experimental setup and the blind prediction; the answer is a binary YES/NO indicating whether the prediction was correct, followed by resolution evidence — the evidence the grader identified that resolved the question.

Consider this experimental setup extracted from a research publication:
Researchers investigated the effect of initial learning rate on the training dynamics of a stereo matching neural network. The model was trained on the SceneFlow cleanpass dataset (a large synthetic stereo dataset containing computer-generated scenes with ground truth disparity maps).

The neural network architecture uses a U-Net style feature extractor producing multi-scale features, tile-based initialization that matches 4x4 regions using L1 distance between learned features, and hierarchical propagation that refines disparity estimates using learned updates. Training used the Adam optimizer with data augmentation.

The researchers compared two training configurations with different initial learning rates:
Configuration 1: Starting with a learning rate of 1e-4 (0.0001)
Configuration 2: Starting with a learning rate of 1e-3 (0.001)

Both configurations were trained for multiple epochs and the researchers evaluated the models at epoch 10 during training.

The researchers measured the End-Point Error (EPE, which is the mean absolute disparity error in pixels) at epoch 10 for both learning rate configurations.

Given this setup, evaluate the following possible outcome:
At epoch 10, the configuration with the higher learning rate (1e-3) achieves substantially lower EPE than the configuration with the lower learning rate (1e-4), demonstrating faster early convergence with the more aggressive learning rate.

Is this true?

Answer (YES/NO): YES